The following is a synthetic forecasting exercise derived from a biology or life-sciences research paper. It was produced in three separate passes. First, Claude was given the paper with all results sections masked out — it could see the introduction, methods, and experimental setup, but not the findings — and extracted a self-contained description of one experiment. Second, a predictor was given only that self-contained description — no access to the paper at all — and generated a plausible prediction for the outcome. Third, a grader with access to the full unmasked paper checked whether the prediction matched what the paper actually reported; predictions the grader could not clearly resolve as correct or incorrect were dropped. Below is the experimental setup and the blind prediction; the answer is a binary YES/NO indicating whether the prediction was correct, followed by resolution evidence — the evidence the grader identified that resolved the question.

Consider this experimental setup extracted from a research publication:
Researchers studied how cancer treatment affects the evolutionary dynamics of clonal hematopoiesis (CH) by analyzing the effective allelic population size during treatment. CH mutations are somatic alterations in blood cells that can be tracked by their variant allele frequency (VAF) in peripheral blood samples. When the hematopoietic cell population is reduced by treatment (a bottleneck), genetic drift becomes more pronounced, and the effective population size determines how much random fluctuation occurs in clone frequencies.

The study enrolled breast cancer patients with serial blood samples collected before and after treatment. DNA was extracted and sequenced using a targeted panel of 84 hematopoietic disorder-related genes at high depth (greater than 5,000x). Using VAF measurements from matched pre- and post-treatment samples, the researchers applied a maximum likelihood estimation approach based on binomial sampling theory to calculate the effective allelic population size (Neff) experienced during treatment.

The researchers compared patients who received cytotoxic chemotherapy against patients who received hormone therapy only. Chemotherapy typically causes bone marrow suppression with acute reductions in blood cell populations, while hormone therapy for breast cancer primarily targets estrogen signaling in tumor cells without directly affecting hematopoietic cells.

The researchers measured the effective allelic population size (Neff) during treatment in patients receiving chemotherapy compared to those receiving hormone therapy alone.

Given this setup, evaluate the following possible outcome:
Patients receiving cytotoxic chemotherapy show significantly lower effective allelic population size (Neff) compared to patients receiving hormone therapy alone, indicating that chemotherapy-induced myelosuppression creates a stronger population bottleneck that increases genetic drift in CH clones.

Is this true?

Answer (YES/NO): YES